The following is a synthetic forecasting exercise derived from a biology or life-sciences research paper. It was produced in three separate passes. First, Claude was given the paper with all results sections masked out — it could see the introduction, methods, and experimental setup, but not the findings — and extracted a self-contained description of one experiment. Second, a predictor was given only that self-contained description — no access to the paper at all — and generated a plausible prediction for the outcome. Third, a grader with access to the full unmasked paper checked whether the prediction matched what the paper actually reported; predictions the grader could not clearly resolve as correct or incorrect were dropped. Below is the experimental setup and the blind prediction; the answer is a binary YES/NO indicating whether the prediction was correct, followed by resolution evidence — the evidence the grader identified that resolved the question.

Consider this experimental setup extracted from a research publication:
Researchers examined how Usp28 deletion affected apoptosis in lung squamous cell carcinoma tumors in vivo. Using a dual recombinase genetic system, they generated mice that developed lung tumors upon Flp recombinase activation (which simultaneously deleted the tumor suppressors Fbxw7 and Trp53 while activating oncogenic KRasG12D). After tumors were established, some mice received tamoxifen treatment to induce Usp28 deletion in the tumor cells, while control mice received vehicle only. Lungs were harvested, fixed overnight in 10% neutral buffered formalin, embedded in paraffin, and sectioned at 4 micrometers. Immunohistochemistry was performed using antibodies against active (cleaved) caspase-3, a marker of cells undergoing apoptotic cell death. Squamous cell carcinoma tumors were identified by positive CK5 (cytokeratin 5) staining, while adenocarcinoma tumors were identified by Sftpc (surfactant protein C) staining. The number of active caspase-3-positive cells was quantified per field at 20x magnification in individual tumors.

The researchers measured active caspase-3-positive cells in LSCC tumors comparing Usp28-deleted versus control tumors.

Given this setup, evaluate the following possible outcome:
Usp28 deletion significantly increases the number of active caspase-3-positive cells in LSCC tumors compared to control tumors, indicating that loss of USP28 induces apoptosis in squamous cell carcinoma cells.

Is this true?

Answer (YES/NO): YES